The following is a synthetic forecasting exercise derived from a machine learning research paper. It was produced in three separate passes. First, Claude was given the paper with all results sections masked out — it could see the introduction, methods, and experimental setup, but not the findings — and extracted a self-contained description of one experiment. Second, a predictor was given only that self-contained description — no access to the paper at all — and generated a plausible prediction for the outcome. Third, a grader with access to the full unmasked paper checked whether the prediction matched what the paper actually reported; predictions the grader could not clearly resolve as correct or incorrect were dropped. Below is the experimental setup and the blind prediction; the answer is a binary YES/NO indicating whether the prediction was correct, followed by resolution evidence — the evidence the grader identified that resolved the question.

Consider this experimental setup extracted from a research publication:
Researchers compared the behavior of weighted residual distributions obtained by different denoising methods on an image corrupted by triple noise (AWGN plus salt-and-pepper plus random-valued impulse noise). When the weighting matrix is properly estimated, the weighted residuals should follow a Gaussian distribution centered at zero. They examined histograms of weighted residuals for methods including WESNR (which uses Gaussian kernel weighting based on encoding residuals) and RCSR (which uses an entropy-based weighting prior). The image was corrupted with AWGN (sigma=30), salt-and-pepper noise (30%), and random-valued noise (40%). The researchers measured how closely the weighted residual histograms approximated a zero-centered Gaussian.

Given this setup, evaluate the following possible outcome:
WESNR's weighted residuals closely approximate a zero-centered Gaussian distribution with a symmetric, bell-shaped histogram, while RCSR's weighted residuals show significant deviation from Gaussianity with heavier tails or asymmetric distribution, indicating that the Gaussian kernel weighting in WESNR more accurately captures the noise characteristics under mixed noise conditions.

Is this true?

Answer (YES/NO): NO